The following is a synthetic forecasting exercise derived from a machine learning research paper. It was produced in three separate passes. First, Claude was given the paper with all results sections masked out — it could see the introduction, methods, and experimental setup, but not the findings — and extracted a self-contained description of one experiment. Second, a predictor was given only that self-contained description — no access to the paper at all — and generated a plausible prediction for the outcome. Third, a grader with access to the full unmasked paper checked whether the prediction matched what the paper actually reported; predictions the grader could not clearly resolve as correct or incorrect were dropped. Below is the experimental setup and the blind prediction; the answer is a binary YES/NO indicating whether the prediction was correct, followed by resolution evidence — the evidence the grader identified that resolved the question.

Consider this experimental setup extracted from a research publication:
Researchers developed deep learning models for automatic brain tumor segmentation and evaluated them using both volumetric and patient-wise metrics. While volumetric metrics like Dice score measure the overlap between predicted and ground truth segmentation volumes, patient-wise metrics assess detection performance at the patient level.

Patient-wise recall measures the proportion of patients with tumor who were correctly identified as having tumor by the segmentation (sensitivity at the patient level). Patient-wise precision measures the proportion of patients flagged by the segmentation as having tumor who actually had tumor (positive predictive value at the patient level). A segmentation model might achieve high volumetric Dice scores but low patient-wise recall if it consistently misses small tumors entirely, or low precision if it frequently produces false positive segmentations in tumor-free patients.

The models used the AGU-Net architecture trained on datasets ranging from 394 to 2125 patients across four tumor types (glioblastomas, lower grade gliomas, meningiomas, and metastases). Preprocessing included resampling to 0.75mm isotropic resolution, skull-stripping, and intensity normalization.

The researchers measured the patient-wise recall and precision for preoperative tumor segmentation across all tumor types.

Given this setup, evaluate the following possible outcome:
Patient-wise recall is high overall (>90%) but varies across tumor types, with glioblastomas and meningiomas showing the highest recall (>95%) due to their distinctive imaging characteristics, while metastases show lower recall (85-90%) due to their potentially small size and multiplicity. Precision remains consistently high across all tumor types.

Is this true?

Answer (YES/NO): NO